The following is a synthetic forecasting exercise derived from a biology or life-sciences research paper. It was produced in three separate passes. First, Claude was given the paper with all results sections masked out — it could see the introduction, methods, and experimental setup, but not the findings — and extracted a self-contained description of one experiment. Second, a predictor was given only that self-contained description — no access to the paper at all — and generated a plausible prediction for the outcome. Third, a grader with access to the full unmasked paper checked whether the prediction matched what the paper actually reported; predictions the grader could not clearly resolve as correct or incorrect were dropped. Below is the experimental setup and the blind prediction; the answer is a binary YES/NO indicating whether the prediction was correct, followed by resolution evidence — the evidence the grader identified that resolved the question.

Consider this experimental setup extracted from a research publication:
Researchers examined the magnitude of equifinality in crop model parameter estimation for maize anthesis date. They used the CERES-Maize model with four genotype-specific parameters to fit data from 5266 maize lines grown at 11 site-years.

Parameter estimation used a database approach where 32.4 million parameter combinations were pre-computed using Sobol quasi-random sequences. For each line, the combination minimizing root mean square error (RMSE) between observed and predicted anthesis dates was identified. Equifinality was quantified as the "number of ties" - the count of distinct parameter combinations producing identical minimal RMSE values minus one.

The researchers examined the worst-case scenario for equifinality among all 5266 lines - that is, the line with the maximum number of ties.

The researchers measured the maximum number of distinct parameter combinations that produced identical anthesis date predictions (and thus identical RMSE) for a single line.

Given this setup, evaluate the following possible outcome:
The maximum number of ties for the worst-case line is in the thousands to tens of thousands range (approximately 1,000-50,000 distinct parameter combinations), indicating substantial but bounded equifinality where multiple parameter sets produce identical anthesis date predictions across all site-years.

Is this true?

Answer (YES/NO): NO